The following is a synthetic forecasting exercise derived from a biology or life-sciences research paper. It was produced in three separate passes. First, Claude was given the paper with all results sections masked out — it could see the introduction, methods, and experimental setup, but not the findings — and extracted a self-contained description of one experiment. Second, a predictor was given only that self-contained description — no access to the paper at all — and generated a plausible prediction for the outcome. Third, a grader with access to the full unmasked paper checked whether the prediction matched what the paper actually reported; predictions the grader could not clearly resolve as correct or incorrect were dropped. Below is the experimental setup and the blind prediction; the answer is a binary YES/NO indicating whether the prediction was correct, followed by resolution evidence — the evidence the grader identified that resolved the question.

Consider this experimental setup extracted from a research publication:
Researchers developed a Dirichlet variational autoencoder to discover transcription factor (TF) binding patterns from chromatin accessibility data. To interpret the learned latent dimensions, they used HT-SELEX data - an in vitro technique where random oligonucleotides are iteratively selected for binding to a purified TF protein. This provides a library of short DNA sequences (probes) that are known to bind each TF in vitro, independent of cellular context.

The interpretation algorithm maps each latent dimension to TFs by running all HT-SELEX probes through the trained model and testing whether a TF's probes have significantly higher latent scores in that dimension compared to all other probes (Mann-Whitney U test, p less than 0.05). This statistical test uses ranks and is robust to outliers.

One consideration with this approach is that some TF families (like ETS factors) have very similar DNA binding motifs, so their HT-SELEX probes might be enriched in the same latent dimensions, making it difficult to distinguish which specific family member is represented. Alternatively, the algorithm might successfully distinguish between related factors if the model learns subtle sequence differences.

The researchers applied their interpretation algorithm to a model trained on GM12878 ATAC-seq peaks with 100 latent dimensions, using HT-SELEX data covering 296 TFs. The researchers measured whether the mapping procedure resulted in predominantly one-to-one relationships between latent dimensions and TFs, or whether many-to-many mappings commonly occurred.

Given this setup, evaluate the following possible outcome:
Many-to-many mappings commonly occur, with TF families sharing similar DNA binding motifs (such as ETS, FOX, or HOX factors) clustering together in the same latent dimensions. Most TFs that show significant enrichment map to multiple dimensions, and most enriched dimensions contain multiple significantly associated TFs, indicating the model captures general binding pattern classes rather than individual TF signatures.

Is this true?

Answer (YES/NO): NO